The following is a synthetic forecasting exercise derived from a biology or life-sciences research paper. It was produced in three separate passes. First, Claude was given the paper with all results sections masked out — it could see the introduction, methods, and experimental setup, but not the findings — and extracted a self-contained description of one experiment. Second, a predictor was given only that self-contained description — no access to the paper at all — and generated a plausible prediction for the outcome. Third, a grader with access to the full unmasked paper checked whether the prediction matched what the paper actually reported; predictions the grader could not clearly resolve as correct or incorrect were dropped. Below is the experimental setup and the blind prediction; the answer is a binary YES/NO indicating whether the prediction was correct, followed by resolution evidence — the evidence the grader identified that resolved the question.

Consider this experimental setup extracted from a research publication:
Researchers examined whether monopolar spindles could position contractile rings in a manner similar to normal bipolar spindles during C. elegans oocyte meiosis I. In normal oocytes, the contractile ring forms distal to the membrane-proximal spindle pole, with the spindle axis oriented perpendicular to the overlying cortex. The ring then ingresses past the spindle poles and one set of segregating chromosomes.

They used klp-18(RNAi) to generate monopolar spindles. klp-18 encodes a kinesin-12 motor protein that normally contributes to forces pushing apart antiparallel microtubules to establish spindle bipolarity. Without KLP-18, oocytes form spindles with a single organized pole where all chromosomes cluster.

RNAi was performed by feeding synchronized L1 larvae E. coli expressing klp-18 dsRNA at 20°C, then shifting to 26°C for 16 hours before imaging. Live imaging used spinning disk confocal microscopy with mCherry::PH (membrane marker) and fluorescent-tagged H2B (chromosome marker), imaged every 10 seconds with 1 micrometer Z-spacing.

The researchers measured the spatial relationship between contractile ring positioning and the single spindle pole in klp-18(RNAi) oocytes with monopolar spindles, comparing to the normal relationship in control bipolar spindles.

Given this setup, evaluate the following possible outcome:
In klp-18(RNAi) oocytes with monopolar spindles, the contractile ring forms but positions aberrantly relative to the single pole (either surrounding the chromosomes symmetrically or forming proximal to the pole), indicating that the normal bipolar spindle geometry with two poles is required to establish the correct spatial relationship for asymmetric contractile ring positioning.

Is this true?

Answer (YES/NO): NO